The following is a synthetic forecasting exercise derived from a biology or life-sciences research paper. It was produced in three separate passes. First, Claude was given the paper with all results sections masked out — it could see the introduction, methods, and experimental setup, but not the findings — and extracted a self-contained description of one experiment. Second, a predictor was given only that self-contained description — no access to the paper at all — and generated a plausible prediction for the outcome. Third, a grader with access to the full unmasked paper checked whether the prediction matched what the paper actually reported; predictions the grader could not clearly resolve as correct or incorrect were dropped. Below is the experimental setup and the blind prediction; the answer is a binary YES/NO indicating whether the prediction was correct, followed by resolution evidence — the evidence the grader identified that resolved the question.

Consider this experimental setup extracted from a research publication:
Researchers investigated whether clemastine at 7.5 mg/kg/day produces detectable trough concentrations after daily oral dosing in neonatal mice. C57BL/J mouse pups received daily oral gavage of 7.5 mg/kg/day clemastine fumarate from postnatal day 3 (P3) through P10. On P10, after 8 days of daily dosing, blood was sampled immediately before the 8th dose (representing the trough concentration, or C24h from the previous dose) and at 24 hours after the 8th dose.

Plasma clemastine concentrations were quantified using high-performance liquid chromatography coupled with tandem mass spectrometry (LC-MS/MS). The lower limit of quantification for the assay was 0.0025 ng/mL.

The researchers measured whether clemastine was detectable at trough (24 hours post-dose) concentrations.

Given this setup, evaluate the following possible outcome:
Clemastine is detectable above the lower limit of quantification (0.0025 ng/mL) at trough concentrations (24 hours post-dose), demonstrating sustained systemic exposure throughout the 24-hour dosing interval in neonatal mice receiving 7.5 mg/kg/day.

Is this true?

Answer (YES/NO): YES